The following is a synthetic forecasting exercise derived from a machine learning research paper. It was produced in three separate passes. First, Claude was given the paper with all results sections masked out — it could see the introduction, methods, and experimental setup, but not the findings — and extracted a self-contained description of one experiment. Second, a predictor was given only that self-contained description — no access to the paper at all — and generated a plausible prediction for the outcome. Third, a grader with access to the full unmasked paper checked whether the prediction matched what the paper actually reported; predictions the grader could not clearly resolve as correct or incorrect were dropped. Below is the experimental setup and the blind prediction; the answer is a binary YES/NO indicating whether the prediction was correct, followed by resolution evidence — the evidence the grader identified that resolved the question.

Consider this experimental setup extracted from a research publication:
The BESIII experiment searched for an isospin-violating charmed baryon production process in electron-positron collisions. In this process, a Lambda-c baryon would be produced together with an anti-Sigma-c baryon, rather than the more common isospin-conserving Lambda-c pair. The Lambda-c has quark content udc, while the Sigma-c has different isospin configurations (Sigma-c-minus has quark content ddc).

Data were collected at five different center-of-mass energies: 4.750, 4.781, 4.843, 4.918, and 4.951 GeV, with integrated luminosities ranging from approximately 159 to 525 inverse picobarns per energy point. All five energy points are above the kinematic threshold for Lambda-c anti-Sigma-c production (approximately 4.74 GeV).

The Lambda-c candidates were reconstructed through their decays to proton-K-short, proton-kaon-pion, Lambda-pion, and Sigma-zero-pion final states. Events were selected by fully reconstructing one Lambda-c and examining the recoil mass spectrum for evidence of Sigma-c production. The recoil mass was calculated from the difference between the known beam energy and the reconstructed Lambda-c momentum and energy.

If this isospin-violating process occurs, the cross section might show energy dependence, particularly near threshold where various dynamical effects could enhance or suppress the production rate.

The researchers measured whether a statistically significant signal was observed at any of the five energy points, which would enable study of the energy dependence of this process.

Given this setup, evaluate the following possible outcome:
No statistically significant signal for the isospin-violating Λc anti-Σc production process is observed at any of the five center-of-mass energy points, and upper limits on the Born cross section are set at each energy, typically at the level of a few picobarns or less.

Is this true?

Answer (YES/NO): YES